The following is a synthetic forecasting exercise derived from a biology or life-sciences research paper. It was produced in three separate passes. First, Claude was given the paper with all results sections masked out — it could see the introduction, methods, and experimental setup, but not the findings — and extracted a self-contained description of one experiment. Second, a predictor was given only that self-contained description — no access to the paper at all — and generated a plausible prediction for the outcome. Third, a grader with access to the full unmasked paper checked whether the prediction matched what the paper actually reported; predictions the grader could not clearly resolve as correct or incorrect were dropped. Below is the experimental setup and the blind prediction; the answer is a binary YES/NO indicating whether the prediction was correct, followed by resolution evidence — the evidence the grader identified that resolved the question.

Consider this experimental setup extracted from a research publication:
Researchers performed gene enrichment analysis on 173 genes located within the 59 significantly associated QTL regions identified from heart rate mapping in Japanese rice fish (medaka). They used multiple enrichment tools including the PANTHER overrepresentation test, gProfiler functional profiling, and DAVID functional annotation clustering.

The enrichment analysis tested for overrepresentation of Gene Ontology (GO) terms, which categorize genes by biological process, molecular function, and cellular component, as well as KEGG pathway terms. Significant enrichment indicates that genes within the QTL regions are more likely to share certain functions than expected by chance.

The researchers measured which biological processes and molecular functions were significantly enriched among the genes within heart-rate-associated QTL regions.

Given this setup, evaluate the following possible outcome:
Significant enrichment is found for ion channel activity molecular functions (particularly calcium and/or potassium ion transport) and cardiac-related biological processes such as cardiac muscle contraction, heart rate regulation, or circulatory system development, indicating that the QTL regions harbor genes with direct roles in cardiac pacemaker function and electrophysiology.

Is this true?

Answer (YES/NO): NO